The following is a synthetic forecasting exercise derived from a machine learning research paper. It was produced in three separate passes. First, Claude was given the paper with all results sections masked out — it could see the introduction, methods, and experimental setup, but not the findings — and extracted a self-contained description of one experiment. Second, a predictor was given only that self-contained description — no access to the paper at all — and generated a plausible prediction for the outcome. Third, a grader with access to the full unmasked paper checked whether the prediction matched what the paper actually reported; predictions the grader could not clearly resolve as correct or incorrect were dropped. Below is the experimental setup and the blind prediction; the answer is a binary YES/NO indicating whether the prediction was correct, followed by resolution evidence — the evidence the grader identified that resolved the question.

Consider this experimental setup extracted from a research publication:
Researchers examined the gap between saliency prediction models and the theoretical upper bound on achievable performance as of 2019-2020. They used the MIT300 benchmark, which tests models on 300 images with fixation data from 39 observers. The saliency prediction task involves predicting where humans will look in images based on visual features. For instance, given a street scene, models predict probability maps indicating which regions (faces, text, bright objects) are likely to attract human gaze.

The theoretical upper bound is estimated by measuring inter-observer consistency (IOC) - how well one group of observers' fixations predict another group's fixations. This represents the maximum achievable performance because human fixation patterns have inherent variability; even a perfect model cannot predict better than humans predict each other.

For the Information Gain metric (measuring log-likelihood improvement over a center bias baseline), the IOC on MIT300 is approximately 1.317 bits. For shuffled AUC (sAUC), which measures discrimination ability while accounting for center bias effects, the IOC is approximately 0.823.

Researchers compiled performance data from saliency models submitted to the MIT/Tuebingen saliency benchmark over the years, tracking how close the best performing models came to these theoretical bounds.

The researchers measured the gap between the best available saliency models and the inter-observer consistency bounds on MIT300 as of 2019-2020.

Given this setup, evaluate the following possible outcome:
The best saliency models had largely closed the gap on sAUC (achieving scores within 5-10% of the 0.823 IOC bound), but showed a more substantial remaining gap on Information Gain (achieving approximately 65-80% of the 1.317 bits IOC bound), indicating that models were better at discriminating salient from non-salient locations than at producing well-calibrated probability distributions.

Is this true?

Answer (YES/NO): YES